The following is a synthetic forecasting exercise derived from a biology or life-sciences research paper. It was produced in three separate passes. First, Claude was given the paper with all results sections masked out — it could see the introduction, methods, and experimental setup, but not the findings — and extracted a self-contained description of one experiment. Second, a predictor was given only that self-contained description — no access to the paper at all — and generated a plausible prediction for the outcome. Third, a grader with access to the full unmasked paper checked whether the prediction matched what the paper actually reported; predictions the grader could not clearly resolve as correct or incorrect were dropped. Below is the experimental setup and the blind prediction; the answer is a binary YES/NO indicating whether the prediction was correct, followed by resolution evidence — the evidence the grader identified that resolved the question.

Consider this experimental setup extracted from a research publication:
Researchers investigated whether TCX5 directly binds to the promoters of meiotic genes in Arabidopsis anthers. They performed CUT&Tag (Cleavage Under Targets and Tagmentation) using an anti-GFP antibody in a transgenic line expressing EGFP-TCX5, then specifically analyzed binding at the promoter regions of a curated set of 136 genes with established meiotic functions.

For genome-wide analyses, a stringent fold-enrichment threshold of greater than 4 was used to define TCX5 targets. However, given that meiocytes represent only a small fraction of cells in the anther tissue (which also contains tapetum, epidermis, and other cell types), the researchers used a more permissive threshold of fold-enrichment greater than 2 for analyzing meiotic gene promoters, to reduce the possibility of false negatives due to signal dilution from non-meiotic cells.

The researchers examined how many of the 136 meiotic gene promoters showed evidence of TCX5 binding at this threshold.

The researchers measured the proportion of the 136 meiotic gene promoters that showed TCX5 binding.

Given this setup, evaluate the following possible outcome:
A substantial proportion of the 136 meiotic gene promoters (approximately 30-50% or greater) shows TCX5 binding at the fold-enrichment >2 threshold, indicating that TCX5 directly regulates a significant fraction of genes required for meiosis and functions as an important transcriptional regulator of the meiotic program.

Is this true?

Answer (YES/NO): YES